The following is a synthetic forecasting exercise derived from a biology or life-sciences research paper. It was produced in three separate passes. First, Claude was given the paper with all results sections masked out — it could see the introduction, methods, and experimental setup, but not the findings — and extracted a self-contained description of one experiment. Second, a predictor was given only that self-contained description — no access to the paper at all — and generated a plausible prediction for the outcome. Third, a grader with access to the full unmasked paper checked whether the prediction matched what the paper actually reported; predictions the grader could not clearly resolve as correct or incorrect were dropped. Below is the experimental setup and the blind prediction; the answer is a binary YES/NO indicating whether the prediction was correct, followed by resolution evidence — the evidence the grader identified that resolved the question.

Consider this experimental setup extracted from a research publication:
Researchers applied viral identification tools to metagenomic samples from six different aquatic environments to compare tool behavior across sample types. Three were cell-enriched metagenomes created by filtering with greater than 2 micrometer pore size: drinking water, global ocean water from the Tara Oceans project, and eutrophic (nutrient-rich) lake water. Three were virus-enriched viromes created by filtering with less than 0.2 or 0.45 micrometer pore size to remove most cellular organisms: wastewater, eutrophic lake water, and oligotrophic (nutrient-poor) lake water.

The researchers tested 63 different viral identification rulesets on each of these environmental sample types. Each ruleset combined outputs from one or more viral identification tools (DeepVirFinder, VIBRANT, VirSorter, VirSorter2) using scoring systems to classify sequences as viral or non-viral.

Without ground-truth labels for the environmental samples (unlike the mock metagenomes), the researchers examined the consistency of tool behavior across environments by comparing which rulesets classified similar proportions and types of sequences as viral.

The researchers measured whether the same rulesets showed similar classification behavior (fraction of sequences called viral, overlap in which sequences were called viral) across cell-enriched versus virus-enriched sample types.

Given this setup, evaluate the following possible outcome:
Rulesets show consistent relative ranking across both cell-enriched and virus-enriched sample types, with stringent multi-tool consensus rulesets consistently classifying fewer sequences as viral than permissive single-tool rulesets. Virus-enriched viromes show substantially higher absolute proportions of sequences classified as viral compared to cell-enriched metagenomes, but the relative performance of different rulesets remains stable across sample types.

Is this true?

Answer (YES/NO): NO